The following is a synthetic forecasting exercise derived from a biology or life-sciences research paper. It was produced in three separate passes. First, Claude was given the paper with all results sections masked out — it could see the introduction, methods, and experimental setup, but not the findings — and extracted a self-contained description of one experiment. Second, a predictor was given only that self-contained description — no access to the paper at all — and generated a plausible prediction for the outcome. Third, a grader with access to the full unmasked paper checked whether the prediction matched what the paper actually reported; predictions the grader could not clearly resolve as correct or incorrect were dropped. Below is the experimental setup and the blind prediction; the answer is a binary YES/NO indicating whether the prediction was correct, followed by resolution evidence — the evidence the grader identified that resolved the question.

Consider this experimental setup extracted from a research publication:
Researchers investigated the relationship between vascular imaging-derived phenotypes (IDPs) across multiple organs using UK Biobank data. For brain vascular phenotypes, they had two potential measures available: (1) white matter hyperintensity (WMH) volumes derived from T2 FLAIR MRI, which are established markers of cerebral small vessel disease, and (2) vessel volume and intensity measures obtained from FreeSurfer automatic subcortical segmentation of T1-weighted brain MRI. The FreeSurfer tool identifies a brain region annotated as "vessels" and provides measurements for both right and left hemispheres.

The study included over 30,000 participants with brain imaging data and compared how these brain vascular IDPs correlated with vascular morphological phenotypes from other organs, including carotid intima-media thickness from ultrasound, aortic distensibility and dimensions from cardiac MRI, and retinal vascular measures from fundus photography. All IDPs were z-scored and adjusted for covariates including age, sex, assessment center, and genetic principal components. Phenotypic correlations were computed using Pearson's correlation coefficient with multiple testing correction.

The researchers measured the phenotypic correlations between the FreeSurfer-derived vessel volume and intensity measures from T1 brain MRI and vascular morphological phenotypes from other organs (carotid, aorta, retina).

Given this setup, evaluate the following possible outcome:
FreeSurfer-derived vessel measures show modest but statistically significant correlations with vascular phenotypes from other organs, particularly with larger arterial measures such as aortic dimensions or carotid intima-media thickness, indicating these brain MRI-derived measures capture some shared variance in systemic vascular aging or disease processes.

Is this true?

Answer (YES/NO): NO